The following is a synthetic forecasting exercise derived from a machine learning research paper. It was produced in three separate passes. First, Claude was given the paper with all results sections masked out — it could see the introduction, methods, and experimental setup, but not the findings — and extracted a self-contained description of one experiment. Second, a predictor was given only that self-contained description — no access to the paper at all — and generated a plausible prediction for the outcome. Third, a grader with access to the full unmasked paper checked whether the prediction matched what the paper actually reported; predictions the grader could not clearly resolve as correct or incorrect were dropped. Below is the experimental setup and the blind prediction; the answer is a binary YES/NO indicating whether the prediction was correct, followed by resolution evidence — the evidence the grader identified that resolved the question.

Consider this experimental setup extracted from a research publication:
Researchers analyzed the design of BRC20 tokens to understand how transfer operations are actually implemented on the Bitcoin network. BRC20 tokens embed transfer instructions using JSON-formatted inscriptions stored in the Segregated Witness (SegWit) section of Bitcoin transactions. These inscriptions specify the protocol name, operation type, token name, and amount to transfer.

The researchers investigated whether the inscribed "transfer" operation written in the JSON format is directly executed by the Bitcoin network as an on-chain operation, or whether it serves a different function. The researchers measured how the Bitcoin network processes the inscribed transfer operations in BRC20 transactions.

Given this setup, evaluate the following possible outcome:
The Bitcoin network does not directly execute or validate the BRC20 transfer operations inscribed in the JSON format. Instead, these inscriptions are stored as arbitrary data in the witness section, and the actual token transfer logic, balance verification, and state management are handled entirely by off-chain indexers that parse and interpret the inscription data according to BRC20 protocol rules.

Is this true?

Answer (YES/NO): YES